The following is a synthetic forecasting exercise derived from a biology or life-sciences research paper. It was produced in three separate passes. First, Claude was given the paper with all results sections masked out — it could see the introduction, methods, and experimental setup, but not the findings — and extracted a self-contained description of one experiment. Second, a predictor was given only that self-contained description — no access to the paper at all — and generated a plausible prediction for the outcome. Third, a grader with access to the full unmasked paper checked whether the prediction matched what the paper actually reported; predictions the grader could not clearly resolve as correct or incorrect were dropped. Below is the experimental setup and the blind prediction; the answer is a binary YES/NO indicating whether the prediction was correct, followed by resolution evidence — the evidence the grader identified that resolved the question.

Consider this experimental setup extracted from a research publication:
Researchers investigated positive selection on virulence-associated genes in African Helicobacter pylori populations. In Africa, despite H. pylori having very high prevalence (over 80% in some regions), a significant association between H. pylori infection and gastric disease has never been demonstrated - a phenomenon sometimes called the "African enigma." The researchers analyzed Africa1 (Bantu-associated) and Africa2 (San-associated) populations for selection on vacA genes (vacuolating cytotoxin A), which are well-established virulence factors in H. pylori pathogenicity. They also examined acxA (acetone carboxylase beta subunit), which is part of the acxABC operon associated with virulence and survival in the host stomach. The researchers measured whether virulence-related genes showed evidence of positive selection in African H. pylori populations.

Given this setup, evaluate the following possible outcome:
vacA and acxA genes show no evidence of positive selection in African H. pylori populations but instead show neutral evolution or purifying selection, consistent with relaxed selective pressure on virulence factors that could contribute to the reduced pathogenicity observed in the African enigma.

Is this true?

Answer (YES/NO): NO